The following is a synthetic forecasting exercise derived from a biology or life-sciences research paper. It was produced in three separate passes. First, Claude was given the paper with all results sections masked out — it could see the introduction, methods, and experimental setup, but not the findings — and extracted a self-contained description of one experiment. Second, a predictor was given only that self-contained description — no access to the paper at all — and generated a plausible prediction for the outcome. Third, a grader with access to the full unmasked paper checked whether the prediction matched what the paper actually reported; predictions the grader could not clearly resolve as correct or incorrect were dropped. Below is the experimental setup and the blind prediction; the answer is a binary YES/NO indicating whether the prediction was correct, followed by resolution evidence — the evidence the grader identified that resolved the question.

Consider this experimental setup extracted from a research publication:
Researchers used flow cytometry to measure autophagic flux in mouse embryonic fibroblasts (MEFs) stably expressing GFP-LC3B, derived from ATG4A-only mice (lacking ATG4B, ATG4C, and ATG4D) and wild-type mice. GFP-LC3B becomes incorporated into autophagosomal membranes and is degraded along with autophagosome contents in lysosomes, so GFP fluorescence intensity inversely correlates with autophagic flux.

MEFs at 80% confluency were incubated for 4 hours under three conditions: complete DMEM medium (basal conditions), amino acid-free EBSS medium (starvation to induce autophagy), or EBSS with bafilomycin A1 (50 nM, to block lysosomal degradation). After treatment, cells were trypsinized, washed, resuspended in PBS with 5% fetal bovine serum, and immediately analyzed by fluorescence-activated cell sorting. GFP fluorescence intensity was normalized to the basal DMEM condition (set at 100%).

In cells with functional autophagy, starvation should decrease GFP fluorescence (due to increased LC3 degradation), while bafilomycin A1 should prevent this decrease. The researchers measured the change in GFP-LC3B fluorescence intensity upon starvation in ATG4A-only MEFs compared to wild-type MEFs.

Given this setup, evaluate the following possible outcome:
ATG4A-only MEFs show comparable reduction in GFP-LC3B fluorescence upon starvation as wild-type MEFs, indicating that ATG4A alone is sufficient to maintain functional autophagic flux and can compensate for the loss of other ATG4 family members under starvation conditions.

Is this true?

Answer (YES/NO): NO